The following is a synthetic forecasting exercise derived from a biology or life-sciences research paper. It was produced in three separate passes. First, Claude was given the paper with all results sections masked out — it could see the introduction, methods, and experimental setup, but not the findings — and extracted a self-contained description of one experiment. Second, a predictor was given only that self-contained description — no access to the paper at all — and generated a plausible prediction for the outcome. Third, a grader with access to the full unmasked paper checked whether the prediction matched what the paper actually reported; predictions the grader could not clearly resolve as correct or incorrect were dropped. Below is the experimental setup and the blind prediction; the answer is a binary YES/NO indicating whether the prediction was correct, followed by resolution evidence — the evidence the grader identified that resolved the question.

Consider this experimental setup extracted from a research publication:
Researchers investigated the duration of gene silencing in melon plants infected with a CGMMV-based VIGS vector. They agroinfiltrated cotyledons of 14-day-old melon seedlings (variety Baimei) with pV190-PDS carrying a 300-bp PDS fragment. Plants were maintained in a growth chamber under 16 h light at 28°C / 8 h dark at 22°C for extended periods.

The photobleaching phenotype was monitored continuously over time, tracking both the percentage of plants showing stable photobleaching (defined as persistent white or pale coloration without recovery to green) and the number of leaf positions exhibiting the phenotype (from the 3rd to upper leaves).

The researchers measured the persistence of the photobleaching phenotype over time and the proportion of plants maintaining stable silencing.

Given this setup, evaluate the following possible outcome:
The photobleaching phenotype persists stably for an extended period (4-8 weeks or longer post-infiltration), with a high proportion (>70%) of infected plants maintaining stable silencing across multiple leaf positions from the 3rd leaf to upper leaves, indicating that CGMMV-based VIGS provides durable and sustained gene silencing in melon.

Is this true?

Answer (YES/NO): YES